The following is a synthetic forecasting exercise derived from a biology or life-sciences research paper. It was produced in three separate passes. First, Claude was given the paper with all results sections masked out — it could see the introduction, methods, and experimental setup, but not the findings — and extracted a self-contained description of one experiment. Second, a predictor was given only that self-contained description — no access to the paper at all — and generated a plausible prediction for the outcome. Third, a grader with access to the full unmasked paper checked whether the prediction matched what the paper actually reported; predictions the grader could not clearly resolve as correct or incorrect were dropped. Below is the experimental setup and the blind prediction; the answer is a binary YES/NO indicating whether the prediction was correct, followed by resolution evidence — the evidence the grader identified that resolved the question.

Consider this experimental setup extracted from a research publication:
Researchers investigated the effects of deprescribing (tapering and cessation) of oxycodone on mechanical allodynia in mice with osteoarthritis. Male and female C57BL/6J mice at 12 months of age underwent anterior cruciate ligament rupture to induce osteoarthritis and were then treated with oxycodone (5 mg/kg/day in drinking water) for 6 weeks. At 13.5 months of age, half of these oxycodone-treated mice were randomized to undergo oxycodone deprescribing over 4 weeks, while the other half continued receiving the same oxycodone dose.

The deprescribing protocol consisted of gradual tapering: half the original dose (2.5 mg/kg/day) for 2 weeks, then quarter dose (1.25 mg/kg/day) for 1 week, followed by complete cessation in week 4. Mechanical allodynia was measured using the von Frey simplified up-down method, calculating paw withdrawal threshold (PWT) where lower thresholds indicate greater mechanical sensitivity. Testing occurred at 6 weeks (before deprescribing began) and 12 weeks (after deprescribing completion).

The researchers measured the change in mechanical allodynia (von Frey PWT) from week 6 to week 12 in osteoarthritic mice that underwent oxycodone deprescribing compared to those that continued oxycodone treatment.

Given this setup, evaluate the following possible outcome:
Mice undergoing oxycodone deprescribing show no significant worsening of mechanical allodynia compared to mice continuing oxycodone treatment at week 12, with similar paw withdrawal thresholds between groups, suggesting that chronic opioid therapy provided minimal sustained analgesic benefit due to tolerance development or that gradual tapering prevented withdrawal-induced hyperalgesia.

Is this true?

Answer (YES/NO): YES